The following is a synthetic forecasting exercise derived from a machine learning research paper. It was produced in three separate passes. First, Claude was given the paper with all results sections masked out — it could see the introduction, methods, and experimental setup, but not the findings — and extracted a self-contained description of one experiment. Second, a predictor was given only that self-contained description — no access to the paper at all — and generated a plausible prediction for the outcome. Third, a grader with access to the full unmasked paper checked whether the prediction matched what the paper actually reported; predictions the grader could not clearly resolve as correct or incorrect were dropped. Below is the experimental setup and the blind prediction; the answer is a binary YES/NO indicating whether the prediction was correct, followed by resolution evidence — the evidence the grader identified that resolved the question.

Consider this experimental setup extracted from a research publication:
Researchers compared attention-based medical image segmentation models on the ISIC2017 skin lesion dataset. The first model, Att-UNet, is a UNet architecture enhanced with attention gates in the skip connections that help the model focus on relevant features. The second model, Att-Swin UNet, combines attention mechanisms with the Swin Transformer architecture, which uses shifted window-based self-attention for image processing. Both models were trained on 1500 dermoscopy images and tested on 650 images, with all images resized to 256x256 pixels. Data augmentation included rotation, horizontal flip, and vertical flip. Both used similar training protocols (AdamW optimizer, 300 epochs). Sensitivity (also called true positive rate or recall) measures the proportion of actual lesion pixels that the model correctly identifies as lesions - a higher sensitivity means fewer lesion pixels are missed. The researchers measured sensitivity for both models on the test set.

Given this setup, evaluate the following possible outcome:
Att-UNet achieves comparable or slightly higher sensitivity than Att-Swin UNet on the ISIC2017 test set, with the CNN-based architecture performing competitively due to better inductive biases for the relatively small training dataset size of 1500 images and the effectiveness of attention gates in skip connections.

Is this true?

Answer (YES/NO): NO